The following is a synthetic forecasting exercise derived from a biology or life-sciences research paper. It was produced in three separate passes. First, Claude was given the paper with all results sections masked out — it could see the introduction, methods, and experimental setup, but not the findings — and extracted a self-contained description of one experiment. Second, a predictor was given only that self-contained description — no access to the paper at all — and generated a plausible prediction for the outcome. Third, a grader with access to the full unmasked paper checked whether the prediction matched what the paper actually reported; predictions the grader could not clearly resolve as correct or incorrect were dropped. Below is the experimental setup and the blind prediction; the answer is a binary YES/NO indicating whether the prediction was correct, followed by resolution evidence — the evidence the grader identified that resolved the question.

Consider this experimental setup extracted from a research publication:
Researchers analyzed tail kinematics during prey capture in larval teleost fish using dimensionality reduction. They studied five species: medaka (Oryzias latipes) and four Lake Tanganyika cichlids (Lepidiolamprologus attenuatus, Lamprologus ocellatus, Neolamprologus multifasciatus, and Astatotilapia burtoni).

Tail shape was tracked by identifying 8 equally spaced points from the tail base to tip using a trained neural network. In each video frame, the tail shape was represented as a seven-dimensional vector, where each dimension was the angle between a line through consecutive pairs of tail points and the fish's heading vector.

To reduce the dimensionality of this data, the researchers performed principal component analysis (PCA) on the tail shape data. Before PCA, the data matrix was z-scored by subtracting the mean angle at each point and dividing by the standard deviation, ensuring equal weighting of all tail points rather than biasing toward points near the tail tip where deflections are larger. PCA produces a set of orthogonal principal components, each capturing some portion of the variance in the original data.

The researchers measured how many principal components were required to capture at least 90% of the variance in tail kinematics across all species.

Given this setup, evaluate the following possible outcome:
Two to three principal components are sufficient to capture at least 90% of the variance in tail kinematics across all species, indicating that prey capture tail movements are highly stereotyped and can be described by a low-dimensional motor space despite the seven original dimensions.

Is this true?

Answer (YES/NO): YES